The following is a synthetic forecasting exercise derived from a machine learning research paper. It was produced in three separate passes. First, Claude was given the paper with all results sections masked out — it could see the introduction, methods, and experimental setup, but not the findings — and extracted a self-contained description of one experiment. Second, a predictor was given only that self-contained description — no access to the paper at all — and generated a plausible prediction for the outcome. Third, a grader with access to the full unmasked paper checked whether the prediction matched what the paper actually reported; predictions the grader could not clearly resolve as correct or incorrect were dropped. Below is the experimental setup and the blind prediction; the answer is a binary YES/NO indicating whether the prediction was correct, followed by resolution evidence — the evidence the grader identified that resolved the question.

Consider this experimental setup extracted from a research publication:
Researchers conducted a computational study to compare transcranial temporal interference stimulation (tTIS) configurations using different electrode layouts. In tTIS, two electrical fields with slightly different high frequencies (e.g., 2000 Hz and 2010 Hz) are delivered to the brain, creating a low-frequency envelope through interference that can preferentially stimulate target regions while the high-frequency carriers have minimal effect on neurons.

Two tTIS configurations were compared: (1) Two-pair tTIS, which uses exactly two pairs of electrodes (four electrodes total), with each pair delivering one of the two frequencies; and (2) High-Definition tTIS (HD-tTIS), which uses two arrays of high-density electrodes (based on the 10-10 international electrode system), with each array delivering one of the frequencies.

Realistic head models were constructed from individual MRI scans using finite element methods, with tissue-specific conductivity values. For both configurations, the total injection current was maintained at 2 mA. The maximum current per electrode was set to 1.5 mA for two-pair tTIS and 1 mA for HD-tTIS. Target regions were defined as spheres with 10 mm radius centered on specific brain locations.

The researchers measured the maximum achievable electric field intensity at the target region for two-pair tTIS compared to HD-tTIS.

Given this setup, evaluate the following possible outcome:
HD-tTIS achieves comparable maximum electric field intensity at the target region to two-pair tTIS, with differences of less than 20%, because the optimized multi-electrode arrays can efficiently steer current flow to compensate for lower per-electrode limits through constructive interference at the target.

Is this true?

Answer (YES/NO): YES